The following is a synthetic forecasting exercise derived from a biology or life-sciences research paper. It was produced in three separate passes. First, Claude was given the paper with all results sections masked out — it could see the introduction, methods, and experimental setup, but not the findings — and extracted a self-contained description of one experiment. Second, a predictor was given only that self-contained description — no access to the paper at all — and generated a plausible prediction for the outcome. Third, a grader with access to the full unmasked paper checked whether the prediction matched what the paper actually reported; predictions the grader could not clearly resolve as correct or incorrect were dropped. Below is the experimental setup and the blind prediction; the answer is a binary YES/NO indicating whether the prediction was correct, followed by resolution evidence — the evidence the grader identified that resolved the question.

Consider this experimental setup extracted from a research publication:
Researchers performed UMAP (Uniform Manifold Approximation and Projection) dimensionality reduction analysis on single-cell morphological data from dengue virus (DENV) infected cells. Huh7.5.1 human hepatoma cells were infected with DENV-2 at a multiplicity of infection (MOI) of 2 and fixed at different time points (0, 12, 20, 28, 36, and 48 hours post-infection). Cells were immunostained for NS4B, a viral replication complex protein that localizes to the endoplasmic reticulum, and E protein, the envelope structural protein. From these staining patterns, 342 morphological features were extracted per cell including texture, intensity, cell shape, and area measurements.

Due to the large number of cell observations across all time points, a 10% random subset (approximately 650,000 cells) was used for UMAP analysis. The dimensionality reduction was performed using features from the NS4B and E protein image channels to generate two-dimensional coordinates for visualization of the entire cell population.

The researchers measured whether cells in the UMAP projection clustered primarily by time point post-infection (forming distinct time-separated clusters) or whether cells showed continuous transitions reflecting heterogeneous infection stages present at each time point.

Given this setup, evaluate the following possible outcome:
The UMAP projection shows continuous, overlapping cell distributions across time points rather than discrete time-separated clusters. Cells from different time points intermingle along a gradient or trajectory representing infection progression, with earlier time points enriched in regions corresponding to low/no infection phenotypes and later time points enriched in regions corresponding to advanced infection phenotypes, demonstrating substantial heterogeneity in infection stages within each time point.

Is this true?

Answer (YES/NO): YES